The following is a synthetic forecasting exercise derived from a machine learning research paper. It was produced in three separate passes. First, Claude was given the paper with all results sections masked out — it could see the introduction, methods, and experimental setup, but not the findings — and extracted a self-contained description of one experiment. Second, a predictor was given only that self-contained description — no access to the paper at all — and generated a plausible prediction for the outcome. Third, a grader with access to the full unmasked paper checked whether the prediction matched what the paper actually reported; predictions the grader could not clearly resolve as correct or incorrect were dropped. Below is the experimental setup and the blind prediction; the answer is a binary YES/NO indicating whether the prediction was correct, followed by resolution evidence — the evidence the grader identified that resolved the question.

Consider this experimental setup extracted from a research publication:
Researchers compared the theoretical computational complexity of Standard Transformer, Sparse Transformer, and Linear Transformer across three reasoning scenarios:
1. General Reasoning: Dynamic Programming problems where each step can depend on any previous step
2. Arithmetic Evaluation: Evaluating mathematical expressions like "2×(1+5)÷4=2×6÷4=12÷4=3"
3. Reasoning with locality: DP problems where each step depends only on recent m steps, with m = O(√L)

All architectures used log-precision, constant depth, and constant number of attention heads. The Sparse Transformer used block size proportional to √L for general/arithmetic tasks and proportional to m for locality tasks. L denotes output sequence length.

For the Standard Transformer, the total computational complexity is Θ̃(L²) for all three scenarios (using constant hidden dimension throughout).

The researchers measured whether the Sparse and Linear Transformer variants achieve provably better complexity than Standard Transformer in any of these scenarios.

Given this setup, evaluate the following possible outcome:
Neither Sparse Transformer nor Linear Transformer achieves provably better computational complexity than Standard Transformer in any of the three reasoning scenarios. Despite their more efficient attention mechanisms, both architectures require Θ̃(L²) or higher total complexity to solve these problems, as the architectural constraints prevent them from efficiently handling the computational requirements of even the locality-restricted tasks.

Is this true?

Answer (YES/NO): NO